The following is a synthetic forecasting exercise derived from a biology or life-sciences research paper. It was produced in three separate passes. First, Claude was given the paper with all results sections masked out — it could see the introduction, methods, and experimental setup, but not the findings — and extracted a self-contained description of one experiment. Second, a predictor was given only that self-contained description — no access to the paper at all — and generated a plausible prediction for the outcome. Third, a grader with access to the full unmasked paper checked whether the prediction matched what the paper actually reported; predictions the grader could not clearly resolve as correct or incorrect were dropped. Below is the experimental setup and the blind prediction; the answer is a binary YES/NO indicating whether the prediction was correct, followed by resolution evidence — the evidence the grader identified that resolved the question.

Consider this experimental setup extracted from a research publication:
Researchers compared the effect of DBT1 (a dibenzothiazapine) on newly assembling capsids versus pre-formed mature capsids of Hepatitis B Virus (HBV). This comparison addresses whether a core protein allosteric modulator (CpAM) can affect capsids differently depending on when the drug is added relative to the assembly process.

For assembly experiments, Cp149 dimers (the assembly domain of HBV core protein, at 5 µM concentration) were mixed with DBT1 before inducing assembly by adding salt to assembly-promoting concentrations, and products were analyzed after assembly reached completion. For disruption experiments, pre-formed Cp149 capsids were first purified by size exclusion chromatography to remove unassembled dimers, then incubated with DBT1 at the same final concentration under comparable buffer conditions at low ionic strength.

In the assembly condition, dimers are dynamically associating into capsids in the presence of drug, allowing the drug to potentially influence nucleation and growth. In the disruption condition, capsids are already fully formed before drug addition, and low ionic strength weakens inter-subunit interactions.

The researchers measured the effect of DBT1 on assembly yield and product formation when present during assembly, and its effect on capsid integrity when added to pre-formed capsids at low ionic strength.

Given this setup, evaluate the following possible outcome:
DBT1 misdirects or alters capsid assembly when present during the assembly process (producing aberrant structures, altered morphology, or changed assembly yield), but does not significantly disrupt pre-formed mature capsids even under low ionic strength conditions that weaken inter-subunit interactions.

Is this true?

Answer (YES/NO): NO